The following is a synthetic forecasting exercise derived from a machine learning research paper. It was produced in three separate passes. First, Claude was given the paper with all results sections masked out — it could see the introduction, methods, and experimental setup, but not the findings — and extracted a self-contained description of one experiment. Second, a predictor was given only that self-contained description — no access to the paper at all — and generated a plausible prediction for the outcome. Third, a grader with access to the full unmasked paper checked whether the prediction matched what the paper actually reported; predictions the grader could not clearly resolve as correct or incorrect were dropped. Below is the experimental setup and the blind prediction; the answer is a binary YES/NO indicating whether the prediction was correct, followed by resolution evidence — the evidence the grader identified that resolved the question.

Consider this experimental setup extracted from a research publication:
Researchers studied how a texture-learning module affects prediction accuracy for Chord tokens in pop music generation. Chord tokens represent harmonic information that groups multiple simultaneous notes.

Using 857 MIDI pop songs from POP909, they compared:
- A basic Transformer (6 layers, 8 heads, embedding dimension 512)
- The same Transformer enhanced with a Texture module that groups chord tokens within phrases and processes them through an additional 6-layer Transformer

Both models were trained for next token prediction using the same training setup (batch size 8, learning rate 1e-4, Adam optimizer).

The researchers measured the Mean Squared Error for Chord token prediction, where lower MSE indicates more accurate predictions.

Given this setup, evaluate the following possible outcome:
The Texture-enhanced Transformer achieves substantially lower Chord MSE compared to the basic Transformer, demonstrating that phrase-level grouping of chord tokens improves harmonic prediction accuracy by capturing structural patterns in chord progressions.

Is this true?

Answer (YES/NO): YES